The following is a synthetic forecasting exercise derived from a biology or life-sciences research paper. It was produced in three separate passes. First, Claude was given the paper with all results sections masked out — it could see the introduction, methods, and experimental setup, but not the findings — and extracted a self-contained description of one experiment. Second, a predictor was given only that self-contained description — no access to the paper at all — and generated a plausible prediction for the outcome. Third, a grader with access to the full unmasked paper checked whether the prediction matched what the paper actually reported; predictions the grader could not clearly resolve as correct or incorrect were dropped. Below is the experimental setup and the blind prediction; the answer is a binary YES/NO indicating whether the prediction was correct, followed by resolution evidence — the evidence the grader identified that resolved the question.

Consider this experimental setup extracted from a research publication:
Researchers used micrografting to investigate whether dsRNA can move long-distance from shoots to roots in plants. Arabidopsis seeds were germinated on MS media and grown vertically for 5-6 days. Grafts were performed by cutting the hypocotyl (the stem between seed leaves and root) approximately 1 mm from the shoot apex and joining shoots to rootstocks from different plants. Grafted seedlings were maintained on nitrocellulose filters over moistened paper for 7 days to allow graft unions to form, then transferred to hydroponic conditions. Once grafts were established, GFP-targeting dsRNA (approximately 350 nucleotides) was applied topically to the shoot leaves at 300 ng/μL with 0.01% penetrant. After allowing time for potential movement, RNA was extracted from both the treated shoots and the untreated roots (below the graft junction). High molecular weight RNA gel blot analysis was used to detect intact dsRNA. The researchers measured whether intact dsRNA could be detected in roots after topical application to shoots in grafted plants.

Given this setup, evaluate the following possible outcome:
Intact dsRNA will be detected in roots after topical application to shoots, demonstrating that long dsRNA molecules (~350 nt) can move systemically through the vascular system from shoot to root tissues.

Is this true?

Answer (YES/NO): YES